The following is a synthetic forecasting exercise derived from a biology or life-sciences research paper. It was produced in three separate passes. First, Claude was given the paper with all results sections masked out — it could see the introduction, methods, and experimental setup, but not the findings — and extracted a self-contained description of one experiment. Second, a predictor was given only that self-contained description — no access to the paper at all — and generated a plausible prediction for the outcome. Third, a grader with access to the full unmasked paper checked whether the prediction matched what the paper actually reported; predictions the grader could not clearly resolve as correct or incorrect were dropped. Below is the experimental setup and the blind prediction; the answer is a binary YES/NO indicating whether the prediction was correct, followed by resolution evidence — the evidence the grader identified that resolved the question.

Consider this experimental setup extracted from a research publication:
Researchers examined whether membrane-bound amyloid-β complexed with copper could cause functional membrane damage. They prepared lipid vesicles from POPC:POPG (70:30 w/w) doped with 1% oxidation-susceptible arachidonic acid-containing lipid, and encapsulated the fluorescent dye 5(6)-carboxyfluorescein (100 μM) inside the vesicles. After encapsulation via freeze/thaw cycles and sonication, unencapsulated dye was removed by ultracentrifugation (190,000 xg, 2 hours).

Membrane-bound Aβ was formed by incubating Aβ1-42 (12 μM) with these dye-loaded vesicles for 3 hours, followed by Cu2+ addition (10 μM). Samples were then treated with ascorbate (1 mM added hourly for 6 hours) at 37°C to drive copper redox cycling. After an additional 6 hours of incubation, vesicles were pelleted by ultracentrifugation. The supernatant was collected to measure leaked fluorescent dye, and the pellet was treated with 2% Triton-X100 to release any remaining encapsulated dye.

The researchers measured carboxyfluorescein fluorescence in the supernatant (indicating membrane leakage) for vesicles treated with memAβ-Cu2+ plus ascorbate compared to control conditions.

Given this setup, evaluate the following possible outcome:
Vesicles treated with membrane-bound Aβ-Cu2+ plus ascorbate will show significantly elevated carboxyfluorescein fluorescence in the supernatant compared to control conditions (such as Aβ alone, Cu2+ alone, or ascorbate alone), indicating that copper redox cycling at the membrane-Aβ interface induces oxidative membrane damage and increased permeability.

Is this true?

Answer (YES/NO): YES